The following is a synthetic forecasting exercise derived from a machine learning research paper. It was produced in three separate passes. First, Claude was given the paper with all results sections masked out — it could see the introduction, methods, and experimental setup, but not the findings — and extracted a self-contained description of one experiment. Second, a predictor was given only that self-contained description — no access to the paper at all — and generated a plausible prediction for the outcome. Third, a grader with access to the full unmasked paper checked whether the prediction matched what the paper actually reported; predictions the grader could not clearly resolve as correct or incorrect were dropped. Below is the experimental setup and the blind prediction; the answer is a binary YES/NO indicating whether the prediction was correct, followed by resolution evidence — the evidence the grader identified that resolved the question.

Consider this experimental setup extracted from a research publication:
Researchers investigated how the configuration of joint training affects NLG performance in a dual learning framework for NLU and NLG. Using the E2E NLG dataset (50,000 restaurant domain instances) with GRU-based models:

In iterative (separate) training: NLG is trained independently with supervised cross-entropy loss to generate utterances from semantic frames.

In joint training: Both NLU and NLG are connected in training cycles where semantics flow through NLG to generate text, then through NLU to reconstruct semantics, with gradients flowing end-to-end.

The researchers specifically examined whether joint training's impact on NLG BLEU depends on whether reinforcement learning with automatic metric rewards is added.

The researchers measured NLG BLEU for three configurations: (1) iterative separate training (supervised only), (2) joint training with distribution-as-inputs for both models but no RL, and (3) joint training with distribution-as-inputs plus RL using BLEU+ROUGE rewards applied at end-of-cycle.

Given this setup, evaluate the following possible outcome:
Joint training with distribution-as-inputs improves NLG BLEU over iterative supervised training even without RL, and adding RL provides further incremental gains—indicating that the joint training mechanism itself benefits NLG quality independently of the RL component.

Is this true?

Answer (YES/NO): NO